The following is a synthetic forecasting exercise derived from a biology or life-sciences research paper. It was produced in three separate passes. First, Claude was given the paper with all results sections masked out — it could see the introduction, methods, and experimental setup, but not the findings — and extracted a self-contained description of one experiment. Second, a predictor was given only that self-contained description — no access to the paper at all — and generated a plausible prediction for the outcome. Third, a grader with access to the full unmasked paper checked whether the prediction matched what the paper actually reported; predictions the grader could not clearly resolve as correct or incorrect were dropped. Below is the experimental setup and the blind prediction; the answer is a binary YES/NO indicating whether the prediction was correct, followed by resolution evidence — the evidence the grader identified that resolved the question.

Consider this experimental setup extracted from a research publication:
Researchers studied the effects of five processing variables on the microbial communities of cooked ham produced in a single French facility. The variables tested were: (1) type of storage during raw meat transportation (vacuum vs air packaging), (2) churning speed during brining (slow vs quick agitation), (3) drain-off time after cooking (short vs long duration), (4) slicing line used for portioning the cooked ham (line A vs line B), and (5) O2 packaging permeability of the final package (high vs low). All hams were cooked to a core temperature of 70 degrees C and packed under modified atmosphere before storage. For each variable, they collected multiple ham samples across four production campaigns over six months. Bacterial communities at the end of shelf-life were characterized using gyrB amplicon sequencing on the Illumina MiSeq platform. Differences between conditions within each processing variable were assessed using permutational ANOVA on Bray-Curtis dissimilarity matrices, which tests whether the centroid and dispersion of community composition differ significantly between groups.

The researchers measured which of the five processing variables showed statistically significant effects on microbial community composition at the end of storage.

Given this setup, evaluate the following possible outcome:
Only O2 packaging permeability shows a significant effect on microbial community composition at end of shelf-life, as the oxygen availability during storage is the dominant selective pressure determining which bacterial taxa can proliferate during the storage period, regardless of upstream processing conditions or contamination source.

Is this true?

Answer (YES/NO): NO